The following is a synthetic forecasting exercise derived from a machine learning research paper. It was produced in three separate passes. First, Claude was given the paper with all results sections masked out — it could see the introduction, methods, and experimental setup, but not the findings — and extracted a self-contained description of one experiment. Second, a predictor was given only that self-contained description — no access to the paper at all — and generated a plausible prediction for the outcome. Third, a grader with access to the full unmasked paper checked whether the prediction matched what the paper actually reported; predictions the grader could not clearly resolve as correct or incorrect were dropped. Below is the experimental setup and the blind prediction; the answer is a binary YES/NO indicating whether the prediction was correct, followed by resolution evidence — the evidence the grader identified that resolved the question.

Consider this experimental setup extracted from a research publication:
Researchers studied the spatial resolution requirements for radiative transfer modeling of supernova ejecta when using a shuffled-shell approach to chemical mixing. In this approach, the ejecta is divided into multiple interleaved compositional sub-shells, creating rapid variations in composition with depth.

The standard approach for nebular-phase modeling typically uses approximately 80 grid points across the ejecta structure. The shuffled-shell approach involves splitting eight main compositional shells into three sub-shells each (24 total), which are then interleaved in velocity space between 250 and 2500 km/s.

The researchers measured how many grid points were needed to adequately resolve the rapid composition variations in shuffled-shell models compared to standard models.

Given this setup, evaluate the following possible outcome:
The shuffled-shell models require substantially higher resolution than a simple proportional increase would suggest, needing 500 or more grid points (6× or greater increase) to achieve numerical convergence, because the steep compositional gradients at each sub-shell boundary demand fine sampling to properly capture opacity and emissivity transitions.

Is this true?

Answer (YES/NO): NO